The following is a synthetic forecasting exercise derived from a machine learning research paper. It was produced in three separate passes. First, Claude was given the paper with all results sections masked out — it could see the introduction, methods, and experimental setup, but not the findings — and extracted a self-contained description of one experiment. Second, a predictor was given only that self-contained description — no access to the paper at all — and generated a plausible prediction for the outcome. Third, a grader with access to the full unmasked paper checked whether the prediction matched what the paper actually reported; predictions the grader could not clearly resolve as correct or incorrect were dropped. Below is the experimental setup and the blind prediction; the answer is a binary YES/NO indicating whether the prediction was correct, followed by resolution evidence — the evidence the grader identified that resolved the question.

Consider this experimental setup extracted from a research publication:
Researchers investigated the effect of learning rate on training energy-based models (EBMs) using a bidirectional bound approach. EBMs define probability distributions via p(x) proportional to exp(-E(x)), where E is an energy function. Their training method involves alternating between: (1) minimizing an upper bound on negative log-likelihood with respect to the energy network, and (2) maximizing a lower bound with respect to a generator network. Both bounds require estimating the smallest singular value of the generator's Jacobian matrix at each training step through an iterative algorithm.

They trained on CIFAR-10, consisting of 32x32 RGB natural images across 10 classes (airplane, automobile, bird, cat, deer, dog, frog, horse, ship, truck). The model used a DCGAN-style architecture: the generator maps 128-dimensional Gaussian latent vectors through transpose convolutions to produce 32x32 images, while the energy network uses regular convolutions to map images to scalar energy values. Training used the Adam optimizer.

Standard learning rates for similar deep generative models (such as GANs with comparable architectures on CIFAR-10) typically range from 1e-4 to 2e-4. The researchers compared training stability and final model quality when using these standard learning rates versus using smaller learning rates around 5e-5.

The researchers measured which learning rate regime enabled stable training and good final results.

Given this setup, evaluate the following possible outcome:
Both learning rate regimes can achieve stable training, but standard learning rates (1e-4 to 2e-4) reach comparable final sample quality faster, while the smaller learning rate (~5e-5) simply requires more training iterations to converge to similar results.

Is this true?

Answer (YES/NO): NO